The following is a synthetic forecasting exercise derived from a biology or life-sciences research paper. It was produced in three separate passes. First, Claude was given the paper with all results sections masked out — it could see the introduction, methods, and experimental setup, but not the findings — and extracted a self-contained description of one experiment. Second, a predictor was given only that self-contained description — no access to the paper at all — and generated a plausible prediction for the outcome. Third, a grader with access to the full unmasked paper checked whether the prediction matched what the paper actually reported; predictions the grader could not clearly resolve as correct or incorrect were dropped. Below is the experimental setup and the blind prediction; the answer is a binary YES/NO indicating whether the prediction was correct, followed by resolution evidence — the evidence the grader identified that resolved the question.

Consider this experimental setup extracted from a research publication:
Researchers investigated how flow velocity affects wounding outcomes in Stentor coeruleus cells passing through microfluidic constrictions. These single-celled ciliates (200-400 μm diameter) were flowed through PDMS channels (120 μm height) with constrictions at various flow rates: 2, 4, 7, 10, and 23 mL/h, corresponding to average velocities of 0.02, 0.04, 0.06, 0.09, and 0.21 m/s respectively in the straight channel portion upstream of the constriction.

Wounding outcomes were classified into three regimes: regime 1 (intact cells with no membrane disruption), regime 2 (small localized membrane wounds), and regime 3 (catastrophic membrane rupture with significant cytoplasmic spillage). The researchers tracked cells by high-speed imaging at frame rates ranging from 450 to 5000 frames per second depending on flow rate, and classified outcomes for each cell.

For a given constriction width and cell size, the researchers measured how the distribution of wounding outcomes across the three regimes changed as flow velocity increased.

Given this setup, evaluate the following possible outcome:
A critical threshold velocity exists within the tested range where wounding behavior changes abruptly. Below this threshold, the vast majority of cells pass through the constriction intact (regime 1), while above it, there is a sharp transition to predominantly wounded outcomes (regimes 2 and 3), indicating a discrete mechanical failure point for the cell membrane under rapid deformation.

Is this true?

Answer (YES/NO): NO